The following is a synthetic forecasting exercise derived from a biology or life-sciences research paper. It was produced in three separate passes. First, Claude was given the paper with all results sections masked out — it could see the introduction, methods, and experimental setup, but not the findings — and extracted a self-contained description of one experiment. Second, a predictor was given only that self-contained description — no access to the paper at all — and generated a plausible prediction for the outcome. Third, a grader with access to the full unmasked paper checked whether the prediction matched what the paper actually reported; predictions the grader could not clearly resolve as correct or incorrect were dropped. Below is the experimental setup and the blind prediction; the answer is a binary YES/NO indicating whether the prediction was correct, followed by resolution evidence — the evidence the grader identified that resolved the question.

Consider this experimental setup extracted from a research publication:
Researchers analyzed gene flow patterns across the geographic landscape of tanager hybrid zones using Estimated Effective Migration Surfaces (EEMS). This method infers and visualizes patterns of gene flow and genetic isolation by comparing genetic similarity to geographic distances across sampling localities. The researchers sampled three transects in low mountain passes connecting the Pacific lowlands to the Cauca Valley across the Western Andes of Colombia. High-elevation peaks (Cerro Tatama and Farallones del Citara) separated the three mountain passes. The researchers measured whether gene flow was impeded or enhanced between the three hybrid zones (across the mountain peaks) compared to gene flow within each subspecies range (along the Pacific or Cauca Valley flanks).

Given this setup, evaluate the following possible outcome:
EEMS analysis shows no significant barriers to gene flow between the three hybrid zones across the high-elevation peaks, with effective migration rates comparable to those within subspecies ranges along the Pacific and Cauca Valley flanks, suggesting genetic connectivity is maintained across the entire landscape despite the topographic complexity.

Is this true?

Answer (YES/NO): NO